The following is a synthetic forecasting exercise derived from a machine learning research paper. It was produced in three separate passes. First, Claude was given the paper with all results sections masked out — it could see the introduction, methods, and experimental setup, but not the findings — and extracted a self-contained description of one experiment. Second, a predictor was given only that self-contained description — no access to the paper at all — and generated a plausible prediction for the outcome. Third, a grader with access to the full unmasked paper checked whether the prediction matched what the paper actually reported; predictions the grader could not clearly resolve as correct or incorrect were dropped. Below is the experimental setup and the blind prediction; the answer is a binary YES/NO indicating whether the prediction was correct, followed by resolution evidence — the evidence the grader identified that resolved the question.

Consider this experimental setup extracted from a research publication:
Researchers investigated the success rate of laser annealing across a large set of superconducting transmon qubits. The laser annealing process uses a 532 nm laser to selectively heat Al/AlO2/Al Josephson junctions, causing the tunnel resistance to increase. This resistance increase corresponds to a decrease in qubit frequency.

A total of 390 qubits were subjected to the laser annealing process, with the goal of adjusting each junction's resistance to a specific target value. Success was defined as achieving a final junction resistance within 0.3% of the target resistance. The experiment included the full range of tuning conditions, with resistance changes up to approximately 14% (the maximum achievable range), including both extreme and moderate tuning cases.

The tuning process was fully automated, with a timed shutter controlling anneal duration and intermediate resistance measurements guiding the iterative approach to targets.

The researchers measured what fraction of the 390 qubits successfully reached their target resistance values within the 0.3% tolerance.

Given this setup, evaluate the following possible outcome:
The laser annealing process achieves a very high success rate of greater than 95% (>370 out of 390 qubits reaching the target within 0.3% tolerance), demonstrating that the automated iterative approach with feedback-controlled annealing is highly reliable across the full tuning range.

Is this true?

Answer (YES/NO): NO